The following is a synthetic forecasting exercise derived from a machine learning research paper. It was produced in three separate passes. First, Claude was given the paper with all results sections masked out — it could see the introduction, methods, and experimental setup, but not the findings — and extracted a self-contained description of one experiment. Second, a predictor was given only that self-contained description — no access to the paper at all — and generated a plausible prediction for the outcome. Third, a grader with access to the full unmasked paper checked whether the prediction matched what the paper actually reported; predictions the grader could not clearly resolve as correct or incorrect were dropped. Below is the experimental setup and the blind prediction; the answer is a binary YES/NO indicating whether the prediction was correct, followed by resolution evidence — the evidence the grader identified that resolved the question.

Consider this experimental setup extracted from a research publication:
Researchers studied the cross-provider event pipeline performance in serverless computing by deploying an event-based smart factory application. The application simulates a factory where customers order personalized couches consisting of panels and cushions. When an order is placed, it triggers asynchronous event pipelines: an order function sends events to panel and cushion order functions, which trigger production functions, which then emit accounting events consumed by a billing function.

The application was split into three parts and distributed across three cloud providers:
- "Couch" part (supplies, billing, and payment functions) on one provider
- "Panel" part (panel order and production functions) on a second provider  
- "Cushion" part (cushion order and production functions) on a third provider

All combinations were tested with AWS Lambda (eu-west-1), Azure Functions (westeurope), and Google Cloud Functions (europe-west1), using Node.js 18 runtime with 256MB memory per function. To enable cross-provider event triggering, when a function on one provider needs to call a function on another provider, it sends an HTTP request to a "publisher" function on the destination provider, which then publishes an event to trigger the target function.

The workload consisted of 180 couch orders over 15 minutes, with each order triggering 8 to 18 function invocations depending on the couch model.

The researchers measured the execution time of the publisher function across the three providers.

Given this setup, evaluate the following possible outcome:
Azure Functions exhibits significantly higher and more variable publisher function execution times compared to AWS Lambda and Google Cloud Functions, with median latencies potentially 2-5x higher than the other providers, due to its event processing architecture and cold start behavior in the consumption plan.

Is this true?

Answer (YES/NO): NO